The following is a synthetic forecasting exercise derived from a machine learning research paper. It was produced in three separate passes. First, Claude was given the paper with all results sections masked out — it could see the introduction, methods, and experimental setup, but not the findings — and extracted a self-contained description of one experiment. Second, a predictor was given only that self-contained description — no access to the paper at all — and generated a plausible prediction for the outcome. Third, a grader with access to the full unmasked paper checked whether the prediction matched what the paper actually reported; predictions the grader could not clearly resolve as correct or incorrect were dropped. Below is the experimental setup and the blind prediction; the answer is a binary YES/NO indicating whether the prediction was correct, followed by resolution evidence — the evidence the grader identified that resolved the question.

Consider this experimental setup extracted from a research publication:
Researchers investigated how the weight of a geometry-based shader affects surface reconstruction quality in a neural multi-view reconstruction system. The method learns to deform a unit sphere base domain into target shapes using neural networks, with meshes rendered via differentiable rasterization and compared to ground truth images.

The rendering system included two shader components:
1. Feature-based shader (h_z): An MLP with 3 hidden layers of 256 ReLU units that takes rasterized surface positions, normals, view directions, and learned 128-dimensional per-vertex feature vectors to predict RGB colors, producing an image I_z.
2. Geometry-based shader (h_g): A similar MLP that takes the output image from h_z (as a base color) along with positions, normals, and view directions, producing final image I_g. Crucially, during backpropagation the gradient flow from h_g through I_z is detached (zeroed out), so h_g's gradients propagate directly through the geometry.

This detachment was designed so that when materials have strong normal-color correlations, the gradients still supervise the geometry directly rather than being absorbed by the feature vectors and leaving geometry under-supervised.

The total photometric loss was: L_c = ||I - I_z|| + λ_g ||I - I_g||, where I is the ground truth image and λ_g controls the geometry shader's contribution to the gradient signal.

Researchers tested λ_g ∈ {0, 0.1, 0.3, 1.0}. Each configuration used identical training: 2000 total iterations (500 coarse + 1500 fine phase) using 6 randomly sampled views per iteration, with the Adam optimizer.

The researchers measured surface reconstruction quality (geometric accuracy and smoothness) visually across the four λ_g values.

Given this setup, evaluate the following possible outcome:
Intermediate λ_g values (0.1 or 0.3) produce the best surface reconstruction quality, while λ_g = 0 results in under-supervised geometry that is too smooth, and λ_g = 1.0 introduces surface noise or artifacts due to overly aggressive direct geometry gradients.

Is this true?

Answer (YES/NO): NO